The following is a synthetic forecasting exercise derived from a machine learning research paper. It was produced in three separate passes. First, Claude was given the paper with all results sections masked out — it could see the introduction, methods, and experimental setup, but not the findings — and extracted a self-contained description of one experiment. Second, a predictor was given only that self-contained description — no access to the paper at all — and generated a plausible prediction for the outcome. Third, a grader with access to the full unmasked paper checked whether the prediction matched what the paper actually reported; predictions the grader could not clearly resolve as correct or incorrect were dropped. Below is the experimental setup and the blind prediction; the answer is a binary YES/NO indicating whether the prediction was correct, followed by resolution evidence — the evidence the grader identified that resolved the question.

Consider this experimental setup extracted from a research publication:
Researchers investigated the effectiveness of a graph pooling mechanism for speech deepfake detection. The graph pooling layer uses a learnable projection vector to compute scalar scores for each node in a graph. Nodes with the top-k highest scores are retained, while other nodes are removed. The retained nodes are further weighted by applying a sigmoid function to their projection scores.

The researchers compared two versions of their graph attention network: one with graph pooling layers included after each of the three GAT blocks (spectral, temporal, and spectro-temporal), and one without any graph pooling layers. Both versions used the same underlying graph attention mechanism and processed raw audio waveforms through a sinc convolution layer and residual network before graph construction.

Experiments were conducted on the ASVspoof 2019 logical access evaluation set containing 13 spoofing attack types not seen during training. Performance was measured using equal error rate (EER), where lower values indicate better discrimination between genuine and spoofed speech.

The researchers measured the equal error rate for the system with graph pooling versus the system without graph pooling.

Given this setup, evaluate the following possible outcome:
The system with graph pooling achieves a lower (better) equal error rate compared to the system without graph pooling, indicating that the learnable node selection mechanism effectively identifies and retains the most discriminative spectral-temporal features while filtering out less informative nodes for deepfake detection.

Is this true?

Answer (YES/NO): YES